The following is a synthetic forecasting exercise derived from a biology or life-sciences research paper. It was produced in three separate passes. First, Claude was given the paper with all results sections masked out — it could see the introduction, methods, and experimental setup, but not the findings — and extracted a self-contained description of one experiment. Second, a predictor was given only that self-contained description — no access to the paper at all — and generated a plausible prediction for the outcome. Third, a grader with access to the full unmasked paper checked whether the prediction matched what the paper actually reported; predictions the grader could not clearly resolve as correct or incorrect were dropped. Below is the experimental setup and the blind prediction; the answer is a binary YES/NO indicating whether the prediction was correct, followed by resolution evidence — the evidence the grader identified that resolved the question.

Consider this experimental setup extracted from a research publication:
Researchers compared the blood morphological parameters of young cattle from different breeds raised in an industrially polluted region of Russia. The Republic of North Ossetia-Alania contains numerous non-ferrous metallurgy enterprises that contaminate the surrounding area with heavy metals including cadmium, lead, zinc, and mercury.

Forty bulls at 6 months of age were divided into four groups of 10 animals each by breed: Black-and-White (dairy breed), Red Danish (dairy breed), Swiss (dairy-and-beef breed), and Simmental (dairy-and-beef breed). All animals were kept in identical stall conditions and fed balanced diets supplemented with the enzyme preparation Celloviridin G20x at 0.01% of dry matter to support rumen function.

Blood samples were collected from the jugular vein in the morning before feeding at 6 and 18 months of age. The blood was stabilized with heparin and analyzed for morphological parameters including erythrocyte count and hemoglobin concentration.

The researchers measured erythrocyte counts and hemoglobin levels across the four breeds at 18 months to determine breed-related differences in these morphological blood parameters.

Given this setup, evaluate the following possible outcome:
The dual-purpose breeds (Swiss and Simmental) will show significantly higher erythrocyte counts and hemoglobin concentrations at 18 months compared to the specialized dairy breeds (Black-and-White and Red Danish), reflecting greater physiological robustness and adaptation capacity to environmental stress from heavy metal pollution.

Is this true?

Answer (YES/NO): NO